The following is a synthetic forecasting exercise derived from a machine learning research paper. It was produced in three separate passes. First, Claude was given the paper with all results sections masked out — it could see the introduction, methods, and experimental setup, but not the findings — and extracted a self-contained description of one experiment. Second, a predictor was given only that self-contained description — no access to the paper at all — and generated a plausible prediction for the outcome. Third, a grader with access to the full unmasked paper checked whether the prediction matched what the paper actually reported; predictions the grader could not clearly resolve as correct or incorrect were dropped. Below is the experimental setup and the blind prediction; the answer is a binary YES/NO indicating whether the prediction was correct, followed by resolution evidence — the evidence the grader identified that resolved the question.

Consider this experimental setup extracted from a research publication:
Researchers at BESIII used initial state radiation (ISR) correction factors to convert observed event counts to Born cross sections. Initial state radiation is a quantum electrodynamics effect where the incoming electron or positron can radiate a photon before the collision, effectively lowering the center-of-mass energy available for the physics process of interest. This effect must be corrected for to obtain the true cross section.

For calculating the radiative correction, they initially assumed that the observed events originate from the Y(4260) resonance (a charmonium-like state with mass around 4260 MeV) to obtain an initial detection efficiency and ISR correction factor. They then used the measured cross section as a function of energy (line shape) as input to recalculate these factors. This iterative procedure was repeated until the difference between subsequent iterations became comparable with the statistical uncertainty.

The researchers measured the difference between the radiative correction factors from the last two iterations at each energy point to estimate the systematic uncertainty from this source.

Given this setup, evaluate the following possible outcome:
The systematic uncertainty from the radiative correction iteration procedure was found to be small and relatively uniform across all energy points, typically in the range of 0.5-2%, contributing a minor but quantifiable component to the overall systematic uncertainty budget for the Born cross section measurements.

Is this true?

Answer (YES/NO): NO